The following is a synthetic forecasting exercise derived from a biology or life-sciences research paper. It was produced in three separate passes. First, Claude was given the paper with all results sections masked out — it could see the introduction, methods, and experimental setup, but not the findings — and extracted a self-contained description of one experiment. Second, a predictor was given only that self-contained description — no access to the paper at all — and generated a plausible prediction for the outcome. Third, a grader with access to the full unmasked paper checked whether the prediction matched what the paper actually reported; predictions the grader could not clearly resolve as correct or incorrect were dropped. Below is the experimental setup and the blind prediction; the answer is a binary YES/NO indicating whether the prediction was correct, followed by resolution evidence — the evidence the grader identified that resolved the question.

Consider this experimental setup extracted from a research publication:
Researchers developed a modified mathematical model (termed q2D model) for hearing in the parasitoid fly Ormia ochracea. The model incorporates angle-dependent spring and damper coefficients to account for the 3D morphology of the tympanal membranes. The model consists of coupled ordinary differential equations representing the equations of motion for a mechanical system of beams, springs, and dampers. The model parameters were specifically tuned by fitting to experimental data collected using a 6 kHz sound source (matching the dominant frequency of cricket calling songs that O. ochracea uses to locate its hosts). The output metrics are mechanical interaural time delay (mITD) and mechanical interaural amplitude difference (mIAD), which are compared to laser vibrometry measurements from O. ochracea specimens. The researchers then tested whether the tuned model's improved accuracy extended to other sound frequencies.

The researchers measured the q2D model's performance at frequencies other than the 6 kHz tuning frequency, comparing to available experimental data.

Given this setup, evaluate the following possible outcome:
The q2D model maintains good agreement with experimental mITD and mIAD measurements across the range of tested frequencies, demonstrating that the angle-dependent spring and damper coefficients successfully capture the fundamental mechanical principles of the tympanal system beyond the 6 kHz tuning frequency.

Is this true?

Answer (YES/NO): NO